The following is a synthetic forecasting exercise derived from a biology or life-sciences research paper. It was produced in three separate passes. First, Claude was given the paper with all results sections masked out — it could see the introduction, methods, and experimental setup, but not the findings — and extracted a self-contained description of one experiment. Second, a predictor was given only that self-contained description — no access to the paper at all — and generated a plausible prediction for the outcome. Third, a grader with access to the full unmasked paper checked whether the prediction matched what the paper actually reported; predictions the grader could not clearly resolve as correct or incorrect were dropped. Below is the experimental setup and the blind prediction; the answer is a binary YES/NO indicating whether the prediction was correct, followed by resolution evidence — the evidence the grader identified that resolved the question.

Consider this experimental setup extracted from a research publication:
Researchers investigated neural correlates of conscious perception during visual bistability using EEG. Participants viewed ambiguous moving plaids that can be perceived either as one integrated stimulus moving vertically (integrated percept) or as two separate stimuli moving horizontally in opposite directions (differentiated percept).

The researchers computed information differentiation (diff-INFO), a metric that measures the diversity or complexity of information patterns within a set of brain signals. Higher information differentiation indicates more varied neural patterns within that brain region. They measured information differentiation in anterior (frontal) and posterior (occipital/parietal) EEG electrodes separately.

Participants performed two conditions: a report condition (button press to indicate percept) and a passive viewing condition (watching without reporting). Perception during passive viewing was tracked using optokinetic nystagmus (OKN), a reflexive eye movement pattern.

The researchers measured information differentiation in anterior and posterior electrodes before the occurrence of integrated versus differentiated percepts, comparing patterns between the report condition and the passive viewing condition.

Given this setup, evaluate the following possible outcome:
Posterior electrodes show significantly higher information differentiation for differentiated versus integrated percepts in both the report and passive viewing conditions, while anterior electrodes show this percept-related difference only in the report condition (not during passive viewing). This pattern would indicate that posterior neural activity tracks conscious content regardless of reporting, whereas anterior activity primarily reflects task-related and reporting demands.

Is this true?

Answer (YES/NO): NO